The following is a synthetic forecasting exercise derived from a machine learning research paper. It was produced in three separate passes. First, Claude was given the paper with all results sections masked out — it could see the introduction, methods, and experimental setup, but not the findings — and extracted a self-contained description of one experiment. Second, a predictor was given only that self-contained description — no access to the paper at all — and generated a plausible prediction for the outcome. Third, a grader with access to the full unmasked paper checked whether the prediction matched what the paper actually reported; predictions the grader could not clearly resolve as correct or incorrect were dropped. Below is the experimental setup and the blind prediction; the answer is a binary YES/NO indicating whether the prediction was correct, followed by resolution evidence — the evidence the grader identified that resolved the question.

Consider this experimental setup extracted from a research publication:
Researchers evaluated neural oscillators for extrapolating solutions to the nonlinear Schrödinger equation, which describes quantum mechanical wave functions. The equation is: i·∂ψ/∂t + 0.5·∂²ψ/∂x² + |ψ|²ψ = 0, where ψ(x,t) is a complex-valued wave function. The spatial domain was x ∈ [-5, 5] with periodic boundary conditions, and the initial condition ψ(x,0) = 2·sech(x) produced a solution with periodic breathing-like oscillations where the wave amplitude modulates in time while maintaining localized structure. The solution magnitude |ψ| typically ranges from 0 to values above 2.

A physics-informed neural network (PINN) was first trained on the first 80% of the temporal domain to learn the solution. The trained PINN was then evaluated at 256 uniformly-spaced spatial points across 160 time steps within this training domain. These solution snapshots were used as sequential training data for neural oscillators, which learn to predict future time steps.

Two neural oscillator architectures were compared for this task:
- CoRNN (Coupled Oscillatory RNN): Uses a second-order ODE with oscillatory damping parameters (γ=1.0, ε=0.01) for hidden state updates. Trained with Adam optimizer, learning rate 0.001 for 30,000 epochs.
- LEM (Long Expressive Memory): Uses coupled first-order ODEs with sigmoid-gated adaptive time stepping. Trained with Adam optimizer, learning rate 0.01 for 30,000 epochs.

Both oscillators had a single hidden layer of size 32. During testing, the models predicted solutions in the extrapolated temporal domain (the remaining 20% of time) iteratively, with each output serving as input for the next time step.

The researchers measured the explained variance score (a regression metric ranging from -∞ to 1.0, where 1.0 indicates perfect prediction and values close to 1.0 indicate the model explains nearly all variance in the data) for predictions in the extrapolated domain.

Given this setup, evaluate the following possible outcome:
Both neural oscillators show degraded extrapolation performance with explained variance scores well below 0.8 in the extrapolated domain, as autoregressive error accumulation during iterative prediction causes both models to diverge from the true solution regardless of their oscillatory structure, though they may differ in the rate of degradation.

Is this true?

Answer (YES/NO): NO